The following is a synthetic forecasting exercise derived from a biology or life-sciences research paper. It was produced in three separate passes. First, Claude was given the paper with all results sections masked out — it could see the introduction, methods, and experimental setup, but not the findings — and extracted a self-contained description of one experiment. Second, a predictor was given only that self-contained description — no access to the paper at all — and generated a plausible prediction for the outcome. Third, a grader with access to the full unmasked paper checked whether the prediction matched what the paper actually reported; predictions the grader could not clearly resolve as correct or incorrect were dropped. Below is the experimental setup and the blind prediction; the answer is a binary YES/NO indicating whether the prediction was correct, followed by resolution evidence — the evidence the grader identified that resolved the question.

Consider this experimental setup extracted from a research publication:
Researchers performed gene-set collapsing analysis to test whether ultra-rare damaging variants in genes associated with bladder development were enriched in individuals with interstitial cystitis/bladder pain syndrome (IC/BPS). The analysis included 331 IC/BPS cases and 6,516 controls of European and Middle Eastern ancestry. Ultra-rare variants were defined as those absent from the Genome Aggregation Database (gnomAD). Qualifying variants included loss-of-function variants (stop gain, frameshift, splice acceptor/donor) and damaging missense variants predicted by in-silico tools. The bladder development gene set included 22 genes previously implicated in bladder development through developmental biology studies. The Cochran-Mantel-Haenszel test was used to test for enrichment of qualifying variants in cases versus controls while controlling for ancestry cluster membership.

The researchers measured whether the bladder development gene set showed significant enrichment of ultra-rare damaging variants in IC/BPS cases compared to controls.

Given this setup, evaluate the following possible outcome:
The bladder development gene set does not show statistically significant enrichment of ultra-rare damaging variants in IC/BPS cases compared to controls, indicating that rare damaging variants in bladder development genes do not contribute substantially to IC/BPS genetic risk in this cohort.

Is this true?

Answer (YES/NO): YES